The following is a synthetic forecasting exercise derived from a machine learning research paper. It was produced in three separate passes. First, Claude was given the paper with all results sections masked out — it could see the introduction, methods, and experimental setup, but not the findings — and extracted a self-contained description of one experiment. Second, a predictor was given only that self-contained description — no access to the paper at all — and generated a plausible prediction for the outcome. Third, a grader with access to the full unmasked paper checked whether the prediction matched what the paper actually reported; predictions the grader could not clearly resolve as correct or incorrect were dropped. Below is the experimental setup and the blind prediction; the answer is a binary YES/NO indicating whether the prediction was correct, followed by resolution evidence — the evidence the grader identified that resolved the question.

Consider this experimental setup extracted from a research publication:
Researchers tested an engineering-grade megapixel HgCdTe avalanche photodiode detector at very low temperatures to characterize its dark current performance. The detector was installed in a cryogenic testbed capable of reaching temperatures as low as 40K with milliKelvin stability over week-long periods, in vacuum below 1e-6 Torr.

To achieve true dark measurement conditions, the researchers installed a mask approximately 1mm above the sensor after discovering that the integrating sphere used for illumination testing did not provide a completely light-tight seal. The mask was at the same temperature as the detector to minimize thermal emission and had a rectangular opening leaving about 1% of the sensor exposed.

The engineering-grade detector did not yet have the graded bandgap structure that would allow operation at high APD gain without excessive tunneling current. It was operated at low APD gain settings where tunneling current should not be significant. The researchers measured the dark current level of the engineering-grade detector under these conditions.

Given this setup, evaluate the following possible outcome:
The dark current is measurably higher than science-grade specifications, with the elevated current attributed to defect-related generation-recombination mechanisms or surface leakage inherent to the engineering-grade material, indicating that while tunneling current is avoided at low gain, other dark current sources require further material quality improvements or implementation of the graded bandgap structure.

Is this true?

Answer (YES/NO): NO